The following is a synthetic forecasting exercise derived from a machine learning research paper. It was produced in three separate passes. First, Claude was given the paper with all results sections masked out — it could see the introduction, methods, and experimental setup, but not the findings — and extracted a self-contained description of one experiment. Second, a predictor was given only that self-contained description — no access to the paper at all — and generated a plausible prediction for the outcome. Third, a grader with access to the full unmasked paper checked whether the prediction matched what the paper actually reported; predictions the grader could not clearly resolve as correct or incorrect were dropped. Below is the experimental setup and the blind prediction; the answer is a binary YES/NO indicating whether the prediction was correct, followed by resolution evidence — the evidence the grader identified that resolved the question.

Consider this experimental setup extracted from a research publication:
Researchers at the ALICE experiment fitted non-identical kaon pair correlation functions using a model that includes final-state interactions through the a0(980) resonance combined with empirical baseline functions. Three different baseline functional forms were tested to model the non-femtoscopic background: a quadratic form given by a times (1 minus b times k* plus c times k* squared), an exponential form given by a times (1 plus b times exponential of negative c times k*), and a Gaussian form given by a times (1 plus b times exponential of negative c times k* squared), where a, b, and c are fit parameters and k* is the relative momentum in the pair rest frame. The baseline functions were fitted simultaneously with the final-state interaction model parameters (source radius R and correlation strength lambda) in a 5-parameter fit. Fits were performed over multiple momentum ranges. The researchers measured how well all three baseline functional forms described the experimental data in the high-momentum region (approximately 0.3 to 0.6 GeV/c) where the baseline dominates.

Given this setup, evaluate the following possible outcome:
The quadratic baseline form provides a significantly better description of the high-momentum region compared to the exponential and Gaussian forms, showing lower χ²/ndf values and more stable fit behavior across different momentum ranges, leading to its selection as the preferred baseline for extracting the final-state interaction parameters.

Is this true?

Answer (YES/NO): NO